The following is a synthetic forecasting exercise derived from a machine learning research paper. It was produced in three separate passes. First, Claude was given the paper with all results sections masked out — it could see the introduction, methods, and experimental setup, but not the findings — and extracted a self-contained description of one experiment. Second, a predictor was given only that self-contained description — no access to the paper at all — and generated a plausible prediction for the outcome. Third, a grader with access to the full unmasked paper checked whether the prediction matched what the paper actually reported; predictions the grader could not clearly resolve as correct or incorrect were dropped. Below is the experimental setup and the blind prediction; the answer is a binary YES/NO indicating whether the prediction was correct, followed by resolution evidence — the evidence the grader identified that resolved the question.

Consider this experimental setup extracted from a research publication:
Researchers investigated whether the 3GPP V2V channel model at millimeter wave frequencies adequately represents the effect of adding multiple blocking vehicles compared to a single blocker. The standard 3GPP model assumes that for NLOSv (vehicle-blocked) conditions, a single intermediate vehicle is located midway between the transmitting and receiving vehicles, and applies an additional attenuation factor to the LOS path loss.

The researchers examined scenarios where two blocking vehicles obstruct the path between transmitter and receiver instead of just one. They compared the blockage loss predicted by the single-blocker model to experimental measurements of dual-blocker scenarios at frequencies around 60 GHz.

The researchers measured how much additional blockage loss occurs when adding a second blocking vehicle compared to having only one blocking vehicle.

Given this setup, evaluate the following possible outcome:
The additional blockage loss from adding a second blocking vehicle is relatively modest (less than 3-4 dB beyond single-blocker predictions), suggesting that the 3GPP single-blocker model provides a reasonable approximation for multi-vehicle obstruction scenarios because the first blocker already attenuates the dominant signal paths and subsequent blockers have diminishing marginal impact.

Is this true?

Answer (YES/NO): NO